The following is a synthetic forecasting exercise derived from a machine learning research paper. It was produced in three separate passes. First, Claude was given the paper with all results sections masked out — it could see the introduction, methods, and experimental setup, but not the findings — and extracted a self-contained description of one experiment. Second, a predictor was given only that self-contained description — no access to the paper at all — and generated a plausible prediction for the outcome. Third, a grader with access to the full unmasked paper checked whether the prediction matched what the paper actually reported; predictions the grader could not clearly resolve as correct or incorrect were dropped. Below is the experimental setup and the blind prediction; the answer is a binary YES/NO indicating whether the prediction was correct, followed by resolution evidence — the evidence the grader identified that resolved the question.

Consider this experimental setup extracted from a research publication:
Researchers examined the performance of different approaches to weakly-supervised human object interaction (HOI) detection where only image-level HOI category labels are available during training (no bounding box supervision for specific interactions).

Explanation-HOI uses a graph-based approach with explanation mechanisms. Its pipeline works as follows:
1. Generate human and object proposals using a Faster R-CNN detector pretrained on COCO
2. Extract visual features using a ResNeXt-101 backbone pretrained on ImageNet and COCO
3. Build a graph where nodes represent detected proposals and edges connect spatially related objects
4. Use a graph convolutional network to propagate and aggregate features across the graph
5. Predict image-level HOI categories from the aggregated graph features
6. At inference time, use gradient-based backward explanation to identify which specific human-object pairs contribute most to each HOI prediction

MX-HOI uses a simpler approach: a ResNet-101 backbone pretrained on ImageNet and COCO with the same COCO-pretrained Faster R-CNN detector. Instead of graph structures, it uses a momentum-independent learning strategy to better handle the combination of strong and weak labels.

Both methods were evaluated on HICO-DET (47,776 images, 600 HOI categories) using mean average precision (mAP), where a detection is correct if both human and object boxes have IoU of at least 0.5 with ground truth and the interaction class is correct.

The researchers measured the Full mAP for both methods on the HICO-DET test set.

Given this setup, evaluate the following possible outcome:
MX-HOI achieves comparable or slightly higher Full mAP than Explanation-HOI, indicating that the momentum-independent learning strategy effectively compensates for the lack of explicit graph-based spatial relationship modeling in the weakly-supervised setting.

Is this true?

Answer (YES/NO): NO